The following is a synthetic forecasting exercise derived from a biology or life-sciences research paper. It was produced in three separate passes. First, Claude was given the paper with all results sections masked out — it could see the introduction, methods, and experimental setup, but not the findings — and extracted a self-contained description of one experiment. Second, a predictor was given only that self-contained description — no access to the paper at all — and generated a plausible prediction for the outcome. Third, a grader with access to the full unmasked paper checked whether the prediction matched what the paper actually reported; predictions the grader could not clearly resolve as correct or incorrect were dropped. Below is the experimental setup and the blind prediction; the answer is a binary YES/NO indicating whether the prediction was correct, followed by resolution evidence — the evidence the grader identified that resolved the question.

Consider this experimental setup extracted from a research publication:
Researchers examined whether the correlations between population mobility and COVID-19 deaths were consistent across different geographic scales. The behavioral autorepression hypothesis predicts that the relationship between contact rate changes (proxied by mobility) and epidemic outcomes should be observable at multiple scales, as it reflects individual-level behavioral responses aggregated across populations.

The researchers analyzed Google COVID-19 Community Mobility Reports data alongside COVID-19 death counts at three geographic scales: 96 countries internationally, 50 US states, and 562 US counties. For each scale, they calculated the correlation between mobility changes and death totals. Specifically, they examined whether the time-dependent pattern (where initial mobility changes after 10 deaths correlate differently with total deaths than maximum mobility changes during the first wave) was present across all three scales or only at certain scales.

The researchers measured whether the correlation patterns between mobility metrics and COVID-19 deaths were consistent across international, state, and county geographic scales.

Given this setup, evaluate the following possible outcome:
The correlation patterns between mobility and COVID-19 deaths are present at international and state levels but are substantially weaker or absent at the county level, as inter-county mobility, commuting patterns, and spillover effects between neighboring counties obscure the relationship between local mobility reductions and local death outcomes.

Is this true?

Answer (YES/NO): NO